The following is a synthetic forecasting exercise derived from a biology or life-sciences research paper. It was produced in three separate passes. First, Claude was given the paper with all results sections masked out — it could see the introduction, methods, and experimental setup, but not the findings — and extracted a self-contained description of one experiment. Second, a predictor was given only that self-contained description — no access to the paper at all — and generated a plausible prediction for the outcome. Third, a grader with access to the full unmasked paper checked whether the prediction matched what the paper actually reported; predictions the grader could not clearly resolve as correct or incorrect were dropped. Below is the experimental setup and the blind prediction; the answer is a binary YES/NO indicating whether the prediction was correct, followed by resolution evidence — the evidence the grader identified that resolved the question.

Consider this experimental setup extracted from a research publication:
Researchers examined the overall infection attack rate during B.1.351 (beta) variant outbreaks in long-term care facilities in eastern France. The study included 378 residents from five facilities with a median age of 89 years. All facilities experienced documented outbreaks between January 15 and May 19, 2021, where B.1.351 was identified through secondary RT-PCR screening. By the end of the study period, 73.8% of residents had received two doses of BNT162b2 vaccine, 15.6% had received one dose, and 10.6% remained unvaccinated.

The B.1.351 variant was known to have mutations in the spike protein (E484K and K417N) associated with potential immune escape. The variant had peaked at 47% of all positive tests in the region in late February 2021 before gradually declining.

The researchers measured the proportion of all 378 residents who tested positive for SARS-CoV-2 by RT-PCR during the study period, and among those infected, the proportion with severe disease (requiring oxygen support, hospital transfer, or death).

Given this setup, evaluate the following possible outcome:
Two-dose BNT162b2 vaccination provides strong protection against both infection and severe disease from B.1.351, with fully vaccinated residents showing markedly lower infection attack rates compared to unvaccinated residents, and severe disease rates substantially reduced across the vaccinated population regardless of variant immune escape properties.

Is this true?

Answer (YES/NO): NO